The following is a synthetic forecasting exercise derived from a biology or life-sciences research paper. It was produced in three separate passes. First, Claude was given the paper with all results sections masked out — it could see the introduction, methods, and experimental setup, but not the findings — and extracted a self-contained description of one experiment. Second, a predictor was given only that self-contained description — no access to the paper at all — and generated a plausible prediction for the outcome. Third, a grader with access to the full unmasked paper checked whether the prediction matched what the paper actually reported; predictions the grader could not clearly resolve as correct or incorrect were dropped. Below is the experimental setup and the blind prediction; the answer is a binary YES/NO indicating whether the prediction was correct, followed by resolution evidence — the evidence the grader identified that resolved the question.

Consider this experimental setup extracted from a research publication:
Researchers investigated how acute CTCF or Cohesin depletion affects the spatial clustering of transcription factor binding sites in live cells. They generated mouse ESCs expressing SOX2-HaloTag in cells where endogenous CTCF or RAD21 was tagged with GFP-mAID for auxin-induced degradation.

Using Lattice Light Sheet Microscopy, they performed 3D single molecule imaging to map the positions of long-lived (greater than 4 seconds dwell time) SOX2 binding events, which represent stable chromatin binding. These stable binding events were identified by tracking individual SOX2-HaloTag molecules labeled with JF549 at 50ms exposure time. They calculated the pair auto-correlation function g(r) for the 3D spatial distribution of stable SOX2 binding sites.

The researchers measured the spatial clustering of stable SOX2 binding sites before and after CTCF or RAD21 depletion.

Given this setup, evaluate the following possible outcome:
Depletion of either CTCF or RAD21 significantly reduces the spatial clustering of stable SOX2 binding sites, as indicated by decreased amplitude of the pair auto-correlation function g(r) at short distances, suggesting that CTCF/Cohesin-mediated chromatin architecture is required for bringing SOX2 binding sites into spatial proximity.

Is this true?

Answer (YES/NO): NO